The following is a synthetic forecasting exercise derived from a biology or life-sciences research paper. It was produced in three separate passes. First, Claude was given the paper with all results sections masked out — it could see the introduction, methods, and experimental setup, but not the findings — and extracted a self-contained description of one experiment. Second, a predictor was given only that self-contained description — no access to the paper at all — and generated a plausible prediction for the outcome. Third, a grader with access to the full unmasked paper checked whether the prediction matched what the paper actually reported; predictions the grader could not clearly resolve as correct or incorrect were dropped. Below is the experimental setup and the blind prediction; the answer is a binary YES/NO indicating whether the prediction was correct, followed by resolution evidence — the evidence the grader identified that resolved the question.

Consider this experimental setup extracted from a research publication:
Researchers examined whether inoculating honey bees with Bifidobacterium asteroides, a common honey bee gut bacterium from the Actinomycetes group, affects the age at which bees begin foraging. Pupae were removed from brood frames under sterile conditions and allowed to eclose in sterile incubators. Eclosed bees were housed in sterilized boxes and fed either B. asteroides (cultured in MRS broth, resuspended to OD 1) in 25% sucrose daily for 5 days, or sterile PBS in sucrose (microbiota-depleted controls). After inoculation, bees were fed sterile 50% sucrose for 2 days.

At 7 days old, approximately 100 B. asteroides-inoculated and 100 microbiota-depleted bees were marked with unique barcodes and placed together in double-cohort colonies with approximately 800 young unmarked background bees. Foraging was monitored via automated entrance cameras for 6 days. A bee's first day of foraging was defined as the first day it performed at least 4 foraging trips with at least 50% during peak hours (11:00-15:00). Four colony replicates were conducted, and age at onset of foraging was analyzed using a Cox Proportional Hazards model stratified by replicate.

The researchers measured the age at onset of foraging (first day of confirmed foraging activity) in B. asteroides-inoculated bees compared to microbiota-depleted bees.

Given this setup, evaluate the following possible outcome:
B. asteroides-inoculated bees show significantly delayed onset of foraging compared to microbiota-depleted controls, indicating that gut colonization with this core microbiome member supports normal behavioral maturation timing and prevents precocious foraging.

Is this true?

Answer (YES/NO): NO